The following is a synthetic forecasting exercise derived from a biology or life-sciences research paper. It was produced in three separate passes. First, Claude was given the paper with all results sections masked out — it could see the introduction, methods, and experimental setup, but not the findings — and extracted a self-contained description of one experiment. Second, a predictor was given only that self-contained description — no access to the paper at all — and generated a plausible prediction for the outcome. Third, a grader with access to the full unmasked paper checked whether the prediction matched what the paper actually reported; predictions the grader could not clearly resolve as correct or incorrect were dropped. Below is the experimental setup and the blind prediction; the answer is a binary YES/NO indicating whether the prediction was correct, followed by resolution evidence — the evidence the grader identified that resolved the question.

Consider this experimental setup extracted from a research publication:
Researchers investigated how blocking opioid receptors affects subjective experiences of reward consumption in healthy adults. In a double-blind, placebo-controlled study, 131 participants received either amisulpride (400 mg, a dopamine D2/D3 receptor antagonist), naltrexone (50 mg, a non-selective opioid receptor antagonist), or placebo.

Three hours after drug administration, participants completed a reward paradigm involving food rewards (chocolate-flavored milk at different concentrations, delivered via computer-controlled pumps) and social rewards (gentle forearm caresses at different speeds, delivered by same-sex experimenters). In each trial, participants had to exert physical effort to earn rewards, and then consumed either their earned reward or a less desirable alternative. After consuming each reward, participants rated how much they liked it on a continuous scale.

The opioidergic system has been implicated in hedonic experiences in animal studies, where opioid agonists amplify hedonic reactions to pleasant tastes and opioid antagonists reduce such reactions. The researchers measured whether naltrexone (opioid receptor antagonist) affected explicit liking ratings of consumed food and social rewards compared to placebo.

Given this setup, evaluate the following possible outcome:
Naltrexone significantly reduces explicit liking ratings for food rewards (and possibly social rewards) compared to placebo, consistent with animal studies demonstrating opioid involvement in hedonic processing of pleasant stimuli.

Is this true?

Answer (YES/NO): NO